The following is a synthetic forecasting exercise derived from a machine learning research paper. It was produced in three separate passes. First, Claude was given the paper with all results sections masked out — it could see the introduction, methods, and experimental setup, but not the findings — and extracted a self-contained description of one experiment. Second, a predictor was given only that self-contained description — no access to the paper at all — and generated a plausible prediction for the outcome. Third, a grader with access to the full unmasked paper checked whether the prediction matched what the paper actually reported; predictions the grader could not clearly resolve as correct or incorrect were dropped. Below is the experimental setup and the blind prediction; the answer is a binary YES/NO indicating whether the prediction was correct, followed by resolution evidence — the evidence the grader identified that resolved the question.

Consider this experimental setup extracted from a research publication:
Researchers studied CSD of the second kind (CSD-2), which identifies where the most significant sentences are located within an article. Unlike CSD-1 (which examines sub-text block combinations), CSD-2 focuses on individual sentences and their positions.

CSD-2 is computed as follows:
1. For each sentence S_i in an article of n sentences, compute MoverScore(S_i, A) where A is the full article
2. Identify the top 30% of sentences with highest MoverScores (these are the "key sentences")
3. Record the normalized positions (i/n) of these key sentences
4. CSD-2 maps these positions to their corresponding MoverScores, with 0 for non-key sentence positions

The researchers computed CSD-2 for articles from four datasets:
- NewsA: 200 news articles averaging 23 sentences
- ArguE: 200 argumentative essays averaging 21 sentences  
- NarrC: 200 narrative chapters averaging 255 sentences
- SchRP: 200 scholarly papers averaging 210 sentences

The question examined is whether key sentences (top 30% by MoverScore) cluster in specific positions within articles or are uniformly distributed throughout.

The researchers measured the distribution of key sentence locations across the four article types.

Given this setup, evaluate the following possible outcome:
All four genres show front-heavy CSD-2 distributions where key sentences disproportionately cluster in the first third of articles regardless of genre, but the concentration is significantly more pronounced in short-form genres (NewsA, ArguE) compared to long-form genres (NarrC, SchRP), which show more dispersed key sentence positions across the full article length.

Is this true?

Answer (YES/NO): NO